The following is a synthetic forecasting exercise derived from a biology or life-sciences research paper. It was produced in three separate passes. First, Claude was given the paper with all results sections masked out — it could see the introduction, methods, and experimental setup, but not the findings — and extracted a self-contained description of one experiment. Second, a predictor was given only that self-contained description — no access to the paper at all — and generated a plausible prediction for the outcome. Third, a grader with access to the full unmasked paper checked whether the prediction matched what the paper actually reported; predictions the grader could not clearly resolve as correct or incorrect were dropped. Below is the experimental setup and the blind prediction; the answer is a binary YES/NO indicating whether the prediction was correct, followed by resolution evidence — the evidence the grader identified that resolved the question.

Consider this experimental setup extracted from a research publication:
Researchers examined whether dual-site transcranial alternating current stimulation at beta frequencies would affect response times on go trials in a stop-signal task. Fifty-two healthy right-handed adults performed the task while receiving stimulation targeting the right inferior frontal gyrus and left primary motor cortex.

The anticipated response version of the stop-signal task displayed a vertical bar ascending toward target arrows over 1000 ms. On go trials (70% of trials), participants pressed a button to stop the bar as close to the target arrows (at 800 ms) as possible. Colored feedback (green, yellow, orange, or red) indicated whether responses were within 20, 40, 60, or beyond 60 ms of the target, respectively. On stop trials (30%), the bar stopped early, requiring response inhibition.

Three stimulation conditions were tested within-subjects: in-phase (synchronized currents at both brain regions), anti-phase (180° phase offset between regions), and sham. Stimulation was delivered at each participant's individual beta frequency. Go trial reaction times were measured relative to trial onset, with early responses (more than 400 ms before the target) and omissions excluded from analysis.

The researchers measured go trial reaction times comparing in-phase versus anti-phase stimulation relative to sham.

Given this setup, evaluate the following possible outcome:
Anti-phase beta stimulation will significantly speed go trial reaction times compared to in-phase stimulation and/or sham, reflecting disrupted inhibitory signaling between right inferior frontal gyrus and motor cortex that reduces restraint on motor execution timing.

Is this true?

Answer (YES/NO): NO